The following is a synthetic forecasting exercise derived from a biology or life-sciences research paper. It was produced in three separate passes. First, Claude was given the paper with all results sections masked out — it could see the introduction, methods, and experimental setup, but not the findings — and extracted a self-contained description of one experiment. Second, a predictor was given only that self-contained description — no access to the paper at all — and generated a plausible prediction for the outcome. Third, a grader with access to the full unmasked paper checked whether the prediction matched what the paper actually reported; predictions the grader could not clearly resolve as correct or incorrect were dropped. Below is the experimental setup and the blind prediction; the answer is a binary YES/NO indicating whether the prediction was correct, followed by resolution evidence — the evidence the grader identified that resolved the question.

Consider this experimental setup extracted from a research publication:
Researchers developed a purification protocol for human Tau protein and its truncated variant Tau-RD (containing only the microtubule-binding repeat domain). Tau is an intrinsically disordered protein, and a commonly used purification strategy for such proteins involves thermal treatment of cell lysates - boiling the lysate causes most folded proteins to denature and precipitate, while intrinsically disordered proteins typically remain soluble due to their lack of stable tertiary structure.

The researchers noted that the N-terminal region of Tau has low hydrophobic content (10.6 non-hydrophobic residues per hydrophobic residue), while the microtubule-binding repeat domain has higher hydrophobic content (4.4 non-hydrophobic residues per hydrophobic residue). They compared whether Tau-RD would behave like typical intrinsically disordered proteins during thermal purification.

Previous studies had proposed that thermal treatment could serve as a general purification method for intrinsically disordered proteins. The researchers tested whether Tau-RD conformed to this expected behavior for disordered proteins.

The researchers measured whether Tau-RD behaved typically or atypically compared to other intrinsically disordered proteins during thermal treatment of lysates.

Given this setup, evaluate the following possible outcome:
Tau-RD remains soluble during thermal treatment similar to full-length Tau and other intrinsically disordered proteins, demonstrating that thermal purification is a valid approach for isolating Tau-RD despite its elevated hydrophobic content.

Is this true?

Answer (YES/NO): NO